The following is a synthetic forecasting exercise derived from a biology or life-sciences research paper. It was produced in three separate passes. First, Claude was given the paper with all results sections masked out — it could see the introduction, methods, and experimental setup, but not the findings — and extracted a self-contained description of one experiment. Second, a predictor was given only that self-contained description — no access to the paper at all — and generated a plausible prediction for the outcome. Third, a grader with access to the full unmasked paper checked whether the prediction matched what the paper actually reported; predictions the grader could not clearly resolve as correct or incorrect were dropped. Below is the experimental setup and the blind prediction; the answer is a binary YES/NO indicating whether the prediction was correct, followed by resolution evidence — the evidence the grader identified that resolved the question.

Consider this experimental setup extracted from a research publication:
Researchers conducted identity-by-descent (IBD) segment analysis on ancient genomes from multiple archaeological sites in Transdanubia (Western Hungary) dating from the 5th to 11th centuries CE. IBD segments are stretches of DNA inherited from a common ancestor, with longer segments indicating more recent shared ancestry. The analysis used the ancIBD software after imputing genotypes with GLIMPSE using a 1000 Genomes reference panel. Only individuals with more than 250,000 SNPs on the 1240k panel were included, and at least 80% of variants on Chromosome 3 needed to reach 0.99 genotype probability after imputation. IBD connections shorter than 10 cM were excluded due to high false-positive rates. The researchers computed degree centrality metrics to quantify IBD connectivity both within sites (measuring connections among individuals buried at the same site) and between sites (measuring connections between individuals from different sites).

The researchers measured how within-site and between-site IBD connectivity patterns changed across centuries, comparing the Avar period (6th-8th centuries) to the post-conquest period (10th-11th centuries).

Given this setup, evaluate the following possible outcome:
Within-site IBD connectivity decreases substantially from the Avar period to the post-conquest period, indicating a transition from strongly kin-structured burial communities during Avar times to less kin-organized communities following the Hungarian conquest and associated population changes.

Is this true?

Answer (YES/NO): NO